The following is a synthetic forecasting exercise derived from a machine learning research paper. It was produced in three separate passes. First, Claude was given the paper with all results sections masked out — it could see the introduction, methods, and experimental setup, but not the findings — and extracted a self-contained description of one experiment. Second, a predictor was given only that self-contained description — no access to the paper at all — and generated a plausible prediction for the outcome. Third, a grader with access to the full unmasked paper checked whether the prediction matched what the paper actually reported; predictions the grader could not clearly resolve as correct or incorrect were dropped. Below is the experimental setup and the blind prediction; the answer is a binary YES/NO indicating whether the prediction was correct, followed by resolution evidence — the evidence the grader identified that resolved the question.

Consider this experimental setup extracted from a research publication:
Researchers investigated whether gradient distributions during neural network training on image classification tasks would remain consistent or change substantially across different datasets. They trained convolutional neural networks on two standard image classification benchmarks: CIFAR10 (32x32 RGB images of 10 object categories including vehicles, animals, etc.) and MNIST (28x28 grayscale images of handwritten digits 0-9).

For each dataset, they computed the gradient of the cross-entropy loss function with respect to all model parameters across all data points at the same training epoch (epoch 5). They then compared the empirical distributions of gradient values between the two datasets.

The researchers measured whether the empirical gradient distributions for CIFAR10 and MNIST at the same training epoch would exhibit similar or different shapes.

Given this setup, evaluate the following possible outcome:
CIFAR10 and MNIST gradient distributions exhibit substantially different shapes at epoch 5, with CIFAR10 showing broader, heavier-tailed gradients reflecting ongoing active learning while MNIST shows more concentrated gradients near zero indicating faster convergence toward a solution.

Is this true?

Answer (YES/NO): NO